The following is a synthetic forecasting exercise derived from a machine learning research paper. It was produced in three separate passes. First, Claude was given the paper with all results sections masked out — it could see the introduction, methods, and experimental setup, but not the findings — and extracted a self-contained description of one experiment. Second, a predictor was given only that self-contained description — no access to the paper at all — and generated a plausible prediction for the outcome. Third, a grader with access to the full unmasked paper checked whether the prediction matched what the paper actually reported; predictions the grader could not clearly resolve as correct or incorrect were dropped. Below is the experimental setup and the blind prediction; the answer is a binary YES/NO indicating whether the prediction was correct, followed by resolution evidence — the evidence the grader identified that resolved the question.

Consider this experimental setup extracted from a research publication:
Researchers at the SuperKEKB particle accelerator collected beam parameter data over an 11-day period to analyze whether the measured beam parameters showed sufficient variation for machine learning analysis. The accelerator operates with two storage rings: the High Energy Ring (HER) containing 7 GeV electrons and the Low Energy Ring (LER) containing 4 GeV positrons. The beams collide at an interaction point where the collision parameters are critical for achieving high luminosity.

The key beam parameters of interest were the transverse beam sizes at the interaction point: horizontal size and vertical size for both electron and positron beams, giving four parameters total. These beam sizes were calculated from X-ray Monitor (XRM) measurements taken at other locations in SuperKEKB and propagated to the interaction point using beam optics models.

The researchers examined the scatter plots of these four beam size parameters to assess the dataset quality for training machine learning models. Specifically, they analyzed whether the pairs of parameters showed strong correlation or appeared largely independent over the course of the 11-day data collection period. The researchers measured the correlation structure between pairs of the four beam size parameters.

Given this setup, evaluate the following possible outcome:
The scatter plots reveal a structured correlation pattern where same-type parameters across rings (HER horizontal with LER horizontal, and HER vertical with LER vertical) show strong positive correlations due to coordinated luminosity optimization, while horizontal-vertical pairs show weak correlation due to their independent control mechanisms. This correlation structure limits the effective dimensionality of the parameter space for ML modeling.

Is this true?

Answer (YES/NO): NO